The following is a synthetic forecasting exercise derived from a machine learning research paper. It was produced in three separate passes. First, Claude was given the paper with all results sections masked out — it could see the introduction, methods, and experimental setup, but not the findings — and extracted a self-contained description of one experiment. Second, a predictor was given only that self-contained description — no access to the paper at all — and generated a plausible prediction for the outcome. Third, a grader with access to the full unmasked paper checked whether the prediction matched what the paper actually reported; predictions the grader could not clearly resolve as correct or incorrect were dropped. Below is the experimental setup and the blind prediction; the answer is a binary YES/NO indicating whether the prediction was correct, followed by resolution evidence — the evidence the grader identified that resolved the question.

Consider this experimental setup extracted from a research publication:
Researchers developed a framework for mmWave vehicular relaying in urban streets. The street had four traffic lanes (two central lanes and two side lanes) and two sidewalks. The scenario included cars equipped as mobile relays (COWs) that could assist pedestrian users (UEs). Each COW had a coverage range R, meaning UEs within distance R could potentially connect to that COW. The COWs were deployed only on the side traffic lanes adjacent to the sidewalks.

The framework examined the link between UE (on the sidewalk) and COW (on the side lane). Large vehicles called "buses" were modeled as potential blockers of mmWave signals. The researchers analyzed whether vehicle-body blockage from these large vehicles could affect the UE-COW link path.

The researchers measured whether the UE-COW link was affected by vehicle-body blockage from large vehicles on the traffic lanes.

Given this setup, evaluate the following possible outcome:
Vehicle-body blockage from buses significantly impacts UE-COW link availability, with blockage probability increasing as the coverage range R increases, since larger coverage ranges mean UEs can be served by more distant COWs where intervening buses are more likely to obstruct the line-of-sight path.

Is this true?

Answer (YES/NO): NO